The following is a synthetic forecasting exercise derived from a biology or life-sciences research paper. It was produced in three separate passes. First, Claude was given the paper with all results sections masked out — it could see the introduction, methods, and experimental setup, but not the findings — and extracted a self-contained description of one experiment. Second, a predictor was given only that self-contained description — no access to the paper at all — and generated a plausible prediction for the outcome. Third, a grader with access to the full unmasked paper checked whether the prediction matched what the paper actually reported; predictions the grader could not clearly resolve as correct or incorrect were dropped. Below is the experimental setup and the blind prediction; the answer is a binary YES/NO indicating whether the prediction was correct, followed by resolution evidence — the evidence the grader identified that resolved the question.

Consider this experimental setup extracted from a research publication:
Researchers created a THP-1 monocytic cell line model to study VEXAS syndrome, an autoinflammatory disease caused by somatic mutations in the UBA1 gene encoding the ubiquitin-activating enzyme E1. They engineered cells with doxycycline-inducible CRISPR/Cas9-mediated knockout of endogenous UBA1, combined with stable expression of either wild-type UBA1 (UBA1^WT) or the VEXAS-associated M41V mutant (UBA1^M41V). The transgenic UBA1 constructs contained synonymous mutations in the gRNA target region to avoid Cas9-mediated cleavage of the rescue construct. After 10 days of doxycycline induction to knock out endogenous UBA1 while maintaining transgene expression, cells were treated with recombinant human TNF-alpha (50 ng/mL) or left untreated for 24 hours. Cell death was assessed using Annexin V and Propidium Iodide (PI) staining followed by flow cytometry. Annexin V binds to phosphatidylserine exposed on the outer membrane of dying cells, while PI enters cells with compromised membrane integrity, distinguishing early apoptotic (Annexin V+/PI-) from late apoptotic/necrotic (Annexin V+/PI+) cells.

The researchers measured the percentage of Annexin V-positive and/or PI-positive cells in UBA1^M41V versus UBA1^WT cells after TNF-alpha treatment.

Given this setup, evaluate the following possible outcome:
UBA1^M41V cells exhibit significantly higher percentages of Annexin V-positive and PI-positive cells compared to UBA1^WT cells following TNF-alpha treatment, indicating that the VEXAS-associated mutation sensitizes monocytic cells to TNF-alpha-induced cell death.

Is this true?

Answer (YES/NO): YES